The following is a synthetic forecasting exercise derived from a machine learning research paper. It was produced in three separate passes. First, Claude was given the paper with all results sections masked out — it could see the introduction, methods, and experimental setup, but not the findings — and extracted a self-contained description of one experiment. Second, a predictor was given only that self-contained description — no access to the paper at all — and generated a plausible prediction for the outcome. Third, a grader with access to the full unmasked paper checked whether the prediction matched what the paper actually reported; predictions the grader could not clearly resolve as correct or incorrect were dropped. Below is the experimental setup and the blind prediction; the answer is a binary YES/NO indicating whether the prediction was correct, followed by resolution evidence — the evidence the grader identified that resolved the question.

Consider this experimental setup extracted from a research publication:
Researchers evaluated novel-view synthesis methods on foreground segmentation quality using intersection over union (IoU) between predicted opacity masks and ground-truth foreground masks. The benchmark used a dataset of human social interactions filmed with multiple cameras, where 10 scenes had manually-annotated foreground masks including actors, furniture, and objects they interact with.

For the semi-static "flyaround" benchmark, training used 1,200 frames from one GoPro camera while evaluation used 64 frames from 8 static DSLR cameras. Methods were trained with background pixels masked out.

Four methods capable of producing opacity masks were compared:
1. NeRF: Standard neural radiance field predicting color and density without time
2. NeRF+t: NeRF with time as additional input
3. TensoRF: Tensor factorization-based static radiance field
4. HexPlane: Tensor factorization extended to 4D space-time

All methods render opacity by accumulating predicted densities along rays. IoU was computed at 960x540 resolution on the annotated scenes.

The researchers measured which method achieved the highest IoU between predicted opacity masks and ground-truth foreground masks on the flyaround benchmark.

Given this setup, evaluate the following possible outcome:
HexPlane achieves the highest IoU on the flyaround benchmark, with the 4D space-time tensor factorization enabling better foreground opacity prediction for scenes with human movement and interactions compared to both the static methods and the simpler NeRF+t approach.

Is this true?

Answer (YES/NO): NO